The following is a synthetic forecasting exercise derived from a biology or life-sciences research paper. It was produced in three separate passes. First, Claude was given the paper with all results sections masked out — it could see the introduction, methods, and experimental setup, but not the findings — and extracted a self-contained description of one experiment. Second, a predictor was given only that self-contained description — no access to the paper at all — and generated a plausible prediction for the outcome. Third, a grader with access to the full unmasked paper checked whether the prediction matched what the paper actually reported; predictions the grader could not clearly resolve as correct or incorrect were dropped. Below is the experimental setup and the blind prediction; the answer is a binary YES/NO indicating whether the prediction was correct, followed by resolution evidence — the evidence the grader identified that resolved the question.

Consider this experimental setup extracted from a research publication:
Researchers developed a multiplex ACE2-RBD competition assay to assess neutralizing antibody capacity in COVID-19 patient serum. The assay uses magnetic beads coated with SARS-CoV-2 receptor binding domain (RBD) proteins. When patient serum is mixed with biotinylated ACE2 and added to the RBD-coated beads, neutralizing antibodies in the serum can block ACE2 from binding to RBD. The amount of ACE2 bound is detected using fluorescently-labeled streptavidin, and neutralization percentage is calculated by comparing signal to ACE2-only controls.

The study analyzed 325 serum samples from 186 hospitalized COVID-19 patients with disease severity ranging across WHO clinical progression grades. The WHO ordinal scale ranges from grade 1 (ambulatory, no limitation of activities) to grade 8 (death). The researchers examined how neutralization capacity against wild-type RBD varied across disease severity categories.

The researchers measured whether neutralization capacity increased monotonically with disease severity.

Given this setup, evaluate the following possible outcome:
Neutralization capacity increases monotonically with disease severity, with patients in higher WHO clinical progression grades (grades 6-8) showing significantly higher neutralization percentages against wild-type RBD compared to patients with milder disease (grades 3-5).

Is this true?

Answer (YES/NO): NO